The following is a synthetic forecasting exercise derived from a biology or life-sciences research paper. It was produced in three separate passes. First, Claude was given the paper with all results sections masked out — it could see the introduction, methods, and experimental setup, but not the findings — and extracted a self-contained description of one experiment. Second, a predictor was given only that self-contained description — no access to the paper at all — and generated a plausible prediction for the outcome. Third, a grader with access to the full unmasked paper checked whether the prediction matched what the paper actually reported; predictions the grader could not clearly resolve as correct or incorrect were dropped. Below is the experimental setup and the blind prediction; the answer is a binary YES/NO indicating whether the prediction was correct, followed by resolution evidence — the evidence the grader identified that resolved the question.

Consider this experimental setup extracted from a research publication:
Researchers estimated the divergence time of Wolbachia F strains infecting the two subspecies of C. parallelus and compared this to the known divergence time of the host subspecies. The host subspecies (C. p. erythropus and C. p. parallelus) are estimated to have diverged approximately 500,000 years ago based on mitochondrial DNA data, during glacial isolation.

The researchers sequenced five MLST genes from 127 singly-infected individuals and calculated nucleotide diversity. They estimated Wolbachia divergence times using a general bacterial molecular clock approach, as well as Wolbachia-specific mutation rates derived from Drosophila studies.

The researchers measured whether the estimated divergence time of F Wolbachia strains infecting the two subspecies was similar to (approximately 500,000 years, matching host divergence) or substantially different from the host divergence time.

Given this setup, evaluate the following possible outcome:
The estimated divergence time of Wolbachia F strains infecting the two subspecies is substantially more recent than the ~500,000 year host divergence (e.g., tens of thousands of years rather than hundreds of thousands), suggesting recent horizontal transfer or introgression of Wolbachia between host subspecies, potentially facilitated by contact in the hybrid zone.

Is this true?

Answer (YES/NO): NO